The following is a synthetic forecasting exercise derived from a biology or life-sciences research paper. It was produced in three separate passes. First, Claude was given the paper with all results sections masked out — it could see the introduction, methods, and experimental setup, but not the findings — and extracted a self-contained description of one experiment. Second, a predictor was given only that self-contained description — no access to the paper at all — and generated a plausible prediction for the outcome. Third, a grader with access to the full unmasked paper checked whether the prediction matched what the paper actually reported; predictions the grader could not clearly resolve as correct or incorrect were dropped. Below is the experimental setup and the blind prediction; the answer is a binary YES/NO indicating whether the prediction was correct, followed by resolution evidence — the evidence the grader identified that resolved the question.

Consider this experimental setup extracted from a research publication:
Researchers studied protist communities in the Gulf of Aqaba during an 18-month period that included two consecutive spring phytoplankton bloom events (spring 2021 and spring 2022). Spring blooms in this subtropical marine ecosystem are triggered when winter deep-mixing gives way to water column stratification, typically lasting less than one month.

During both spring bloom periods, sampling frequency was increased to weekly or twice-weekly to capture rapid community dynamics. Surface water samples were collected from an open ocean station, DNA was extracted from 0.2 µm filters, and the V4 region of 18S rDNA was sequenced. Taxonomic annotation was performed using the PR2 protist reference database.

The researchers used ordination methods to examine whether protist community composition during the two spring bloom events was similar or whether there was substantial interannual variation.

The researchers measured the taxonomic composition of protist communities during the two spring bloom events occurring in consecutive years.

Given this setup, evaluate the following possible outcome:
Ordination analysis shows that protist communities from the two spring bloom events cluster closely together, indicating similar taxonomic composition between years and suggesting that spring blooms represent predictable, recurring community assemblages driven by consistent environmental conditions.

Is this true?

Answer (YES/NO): NO